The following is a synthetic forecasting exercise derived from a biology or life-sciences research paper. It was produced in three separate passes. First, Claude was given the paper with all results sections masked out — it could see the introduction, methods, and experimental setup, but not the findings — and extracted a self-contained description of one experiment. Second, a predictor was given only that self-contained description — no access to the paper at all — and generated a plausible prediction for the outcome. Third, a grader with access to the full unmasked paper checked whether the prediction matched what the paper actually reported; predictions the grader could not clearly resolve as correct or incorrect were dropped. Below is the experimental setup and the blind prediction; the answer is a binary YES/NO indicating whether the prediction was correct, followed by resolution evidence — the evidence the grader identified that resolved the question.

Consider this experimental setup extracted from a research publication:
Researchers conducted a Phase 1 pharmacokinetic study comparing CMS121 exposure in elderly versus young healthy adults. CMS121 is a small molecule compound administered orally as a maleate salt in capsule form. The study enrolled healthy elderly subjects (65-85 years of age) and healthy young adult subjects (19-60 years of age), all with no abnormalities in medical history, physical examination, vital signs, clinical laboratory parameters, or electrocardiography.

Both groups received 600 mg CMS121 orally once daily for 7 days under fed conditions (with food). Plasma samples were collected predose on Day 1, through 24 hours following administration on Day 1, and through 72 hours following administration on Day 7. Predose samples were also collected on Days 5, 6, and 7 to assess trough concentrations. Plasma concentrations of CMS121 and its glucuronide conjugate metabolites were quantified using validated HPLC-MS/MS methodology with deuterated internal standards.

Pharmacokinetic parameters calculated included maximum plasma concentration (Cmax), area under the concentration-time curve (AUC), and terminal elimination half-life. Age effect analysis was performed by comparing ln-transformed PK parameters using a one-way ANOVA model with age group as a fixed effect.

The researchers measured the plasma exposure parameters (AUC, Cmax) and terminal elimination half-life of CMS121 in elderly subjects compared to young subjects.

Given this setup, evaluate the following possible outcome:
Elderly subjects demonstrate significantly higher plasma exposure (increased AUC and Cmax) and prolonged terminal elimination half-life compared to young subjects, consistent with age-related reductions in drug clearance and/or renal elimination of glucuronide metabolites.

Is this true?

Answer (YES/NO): YES